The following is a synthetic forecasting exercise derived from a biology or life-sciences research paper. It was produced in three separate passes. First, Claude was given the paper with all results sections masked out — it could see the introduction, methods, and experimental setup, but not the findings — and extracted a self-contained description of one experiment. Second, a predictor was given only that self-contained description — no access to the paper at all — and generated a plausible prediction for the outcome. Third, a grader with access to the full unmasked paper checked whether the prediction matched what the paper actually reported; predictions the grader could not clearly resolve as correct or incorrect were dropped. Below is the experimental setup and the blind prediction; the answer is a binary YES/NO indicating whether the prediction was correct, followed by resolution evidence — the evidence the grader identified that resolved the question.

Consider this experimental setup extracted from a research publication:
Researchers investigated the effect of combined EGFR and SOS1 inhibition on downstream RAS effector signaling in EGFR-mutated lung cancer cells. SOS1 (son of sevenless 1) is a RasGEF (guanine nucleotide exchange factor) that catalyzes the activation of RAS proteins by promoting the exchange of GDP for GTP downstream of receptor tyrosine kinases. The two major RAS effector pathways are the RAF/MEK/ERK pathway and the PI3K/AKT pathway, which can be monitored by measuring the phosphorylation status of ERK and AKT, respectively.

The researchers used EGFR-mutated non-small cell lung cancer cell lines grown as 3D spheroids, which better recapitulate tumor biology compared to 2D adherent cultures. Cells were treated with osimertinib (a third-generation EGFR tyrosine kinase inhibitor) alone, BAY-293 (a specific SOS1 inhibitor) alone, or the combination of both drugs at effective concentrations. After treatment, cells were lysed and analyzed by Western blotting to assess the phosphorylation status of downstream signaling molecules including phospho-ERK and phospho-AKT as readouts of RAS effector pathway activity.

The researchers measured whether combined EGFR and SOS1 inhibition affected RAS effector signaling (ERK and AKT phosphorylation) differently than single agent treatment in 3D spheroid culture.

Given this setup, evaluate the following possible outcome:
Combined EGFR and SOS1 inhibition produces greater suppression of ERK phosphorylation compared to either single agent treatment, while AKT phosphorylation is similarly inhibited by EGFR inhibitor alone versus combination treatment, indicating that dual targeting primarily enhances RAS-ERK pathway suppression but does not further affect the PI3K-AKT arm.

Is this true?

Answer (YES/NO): NO